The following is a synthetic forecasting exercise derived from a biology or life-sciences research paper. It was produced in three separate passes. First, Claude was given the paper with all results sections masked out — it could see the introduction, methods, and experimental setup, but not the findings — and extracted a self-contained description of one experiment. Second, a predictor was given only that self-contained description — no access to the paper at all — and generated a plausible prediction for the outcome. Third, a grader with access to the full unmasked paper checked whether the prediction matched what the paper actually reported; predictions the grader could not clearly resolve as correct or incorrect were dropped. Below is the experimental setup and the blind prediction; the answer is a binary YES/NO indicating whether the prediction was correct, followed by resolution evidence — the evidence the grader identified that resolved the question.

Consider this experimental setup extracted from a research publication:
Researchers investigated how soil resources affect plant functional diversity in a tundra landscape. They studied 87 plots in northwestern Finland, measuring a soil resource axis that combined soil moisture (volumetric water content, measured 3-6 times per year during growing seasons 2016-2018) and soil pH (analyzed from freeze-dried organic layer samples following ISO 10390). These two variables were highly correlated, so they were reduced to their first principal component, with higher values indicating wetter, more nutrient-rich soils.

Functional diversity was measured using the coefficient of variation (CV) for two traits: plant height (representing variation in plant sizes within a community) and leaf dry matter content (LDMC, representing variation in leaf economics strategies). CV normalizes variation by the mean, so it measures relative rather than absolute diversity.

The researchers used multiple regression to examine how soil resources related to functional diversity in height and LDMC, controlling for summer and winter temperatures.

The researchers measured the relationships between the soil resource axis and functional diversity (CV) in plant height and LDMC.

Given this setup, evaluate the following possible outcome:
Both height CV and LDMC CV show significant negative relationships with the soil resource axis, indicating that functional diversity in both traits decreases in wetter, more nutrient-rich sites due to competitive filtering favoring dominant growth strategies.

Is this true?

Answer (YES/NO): NO